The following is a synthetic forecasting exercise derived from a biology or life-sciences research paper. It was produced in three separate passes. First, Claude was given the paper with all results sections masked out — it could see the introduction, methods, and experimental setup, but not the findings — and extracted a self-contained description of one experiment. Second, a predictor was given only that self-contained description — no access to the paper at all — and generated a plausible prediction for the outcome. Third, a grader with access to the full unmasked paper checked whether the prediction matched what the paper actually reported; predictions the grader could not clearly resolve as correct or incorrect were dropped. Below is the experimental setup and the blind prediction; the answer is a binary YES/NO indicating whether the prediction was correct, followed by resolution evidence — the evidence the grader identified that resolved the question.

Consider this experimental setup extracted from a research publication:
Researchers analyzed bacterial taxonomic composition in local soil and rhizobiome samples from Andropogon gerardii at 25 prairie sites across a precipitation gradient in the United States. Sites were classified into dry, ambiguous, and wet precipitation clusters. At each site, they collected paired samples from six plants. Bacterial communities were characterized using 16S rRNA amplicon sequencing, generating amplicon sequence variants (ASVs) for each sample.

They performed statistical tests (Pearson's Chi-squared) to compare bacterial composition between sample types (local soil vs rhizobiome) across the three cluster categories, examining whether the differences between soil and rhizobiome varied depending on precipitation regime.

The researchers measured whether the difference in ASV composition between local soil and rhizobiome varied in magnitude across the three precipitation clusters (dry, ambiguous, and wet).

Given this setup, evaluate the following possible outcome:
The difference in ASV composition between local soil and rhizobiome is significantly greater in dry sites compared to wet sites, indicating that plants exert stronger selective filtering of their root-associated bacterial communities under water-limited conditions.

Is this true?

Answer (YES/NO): NO